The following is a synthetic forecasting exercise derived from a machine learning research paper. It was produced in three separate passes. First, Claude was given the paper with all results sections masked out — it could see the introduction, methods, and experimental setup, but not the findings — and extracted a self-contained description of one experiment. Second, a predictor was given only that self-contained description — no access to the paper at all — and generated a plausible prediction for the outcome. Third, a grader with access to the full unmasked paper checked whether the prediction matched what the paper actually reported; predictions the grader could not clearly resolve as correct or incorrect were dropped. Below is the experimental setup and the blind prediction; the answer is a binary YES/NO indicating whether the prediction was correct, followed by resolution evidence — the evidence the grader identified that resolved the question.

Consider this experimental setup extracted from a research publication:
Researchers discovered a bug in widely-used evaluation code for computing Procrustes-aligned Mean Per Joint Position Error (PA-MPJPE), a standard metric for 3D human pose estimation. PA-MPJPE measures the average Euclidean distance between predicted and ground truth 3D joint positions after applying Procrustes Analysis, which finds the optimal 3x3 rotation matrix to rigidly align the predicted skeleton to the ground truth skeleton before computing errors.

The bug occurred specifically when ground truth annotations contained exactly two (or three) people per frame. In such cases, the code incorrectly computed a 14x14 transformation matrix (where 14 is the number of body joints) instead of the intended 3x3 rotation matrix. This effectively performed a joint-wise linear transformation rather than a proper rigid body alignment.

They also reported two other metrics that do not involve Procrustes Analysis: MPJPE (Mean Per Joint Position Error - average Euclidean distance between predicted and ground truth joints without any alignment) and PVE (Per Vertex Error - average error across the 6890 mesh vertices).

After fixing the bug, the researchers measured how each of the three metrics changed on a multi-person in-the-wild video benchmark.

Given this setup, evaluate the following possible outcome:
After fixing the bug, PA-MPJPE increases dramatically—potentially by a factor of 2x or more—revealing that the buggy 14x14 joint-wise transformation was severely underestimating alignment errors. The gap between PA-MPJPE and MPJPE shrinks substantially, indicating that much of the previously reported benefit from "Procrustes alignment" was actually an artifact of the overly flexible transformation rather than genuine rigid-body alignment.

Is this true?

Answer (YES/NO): NO